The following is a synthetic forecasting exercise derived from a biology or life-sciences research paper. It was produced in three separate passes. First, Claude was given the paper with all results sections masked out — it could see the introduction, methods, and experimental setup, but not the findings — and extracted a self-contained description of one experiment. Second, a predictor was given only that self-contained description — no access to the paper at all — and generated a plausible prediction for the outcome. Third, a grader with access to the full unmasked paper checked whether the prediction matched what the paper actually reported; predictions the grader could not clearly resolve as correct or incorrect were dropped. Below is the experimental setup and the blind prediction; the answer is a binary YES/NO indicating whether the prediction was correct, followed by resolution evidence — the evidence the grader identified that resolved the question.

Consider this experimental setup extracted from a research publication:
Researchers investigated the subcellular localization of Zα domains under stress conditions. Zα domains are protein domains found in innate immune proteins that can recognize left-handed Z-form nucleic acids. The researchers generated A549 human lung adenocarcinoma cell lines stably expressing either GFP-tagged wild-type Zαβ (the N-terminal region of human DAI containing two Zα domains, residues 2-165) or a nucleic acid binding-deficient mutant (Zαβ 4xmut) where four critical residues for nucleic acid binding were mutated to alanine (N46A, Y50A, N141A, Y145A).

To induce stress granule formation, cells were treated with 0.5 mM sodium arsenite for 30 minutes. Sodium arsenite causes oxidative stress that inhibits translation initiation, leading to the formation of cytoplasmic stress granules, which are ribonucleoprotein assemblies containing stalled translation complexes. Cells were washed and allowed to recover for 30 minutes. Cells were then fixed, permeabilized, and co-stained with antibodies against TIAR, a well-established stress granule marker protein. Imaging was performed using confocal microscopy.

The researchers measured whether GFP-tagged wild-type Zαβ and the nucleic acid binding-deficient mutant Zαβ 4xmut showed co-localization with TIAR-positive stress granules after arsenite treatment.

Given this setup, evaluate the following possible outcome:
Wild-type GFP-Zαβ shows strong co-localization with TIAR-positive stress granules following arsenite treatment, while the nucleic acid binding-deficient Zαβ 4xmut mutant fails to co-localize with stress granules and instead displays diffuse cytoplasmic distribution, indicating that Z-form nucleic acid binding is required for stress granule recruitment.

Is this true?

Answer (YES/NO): YES